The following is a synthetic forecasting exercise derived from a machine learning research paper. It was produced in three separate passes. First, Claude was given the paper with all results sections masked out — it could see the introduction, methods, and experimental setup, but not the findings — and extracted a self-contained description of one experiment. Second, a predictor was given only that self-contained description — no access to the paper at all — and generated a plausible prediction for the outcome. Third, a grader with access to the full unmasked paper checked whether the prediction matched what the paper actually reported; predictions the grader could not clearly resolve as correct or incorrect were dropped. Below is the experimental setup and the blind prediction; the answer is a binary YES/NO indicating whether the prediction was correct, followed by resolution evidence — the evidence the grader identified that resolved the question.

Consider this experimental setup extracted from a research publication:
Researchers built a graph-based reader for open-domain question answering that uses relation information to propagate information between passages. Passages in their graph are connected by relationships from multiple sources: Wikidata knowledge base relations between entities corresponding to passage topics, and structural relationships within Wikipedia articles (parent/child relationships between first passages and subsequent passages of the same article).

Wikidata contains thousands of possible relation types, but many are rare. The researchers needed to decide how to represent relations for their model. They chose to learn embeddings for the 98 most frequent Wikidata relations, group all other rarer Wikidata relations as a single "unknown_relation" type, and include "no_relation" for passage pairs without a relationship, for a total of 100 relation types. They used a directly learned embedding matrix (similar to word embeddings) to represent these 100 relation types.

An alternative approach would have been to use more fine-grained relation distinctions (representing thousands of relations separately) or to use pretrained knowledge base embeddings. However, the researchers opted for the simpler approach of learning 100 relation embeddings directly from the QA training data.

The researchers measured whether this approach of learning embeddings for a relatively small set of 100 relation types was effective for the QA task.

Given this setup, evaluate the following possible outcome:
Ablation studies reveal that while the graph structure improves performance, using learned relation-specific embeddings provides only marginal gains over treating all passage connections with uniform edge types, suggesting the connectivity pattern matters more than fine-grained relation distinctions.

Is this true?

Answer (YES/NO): YES